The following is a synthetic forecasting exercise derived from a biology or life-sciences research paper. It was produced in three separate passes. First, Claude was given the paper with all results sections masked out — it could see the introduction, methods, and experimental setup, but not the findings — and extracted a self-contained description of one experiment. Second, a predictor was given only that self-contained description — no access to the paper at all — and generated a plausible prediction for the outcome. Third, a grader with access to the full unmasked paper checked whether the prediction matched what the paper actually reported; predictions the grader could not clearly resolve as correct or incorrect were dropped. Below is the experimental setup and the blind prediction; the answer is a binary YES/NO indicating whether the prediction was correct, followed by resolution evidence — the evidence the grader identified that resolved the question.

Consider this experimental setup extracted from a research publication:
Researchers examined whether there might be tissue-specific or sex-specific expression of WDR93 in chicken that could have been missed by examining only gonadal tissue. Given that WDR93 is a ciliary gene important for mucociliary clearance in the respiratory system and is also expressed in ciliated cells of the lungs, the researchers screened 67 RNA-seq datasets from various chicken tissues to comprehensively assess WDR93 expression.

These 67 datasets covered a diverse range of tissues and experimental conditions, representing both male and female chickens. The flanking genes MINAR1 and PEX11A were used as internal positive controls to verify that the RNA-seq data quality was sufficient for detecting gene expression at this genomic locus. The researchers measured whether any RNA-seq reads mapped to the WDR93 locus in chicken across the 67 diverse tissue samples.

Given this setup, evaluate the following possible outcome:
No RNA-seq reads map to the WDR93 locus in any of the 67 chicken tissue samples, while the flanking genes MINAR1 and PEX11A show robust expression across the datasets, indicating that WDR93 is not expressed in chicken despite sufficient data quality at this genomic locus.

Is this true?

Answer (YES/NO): YES